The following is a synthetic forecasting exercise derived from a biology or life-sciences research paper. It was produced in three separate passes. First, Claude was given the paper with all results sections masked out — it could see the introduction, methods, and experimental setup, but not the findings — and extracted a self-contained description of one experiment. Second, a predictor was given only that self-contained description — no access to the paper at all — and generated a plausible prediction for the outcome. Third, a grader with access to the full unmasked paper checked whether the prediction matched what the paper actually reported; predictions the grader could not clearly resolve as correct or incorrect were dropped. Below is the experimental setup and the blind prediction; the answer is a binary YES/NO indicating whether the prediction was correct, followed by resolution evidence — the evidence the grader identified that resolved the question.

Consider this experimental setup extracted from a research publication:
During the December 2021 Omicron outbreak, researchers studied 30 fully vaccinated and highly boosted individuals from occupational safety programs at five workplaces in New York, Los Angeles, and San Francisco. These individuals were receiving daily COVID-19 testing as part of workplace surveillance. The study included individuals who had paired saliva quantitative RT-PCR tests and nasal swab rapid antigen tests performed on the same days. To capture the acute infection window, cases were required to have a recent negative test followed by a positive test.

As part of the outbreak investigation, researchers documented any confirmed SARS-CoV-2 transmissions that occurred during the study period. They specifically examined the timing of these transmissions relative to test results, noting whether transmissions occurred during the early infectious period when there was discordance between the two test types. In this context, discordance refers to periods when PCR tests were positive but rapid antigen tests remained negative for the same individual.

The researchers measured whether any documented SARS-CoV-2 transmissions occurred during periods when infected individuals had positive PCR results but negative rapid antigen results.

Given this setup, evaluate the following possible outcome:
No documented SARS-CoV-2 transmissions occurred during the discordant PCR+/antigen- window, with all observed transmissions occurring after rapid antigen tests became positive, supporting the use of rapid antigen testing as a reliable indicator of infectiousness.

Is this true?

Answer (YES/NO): NO